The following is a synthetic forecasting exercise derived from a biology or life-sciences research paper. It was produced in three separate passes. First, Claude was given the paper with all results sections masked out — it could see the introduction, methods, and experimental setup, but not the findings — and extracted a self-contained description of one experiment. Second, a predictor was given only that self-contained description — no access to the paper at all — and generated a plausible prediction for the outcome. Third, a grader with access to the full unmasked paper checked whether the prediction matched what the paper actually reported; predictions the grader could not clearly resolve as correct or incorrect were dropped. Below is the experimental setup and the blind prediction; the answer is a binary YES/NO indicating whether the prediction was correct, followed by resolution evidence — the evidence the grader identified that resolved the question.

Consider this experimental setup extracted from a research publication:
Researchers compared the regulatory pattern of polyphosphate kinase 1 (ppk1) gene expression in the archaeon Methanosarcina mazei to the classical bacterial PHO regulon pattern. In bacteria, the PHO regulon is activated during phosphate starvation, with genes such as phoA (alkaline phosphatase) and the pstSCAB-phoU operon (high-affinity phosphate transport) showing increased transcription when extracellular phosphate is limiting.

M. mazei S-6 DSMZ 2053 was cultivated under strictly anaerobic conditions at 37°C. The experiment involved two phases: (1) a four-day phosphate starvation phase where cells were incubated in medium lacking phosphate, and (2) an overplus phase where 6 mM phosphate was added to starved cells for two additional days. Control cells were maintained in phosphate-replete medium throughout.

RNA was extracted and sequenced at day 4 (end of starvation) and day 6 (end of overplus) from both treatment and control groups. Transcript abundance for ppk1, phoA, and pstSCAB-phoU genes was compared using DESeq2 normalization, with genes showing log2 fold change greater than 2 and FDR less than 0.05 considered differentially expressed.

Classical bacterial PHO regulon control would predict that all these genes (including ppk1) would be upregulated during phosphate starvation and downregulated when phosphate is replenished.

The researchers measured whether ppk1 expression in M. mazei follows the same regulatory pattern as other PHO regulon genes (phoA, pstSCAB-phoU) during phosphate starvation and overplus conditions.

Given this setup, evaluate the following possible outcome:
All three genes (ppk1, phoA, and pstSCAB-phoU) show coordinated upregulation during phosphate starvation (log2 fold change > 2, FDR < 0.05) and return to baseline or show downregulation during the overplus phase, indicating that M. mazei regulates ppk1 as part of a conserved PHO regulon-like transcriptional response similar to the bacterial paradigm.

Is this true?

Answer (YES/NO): NO